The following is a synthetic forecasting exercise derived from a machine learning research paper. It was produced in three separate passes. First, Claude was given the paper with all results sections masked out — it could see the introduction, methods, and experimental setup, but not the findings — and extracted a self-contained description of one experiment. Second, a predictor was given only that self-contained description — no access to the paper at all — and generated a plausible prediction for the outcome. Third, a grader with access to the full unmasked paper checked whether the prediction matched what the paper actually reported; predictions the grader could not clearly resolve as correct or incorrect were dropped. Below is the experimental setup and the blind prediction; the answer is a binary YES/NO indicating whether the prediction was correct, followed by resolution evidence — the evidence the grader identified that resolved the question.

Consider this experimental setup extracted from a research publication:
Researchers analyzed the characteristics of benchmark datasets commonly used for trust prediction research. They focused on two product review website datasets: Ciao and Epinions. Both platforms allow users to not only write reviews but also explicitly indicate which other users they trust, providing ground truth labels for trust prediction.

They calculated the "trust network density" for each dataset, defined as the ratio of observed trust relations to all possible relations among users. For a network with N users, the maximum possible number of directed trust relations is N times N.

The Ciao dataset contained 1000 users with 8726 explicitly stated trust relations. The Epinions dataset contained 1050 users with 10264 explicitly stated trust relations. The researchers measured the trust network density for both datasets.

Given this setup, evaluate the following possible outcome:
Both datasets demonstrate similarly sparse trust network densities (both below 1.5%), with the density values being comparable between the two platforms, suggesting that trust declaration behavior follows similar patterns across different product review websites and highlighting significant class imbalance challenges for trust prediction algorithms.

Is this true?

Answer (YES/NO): NO